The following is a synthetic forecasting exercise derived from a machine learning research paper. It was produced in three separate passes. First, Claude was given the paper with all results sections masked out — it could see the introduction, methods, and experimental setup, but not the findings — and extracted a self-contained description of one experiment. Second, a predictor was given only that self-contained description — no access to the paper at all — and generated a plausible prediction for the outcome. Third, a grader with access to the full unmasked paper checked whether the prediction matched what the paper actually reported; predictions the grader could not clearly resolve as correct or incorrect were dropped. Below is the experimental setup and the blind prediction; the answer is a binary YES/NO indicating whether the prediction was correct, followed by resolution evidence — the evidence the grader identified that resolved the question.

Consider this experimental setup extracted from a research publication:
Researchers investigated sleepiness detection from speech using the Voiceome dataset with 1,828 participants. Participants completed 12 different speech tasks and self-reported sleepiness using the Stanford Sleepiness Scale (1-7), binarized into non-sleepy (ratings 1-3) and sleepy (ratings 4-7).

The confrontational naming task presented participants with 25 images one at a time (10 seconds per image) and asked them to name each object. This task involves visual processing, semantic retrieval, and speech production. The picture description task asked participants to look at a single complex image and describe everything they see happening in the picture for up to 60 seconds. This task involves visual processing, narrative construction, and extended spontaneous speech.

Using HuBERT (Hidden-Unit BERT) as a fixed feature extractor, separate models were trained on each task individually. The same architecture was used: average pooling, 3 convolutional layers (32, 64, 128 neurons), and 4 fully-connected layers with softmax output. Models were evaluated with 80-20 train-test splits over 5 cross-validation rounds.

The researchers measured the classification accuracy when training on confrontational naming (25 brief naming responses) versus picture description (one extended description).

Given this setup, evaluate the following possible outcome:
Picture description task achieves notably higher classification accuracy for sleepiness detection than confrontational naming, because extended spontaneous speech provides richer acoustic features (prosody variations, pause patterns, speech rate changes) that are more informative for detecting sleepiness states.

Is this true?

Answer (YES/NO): NO